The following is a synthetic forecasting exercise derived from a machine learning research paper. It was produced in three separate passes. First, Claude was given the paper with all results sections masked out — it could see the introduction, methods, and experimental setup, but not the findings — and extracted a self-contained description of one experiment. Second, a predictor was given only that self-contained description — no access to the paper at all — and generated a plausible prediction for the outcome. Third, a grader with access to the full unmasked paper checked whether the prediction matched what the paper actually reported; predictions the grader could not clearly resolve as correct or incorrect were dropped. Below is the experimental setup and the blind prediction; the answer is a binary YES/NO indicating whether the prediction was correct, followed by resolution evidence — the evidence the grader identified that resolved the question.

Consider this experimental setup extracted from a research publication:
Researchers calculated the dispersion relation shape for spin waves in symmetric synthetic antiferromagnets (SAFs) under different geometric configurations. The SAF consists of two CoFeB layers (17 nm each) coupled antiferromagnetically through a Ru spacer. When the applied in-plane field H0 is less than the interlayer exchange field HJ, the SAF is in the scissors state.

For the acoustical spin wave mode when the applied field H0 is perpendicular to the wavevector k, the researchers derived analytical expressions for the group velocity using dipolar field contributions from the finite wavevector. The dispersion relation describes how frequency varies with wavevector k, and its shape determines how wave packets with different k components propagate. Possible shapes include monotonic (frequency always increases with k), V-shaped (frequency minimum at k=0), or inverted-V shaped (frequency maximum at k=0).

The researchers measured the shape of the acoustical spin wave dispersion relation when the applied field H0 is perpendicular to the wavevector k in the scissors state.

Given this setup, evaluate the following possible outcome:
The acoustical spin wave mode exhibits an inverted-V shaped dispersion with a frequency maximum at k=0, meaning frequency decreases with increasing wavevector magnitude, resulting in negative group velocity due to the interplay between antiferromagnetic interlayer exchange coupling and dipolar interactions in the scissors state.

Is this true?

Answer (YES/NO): NO